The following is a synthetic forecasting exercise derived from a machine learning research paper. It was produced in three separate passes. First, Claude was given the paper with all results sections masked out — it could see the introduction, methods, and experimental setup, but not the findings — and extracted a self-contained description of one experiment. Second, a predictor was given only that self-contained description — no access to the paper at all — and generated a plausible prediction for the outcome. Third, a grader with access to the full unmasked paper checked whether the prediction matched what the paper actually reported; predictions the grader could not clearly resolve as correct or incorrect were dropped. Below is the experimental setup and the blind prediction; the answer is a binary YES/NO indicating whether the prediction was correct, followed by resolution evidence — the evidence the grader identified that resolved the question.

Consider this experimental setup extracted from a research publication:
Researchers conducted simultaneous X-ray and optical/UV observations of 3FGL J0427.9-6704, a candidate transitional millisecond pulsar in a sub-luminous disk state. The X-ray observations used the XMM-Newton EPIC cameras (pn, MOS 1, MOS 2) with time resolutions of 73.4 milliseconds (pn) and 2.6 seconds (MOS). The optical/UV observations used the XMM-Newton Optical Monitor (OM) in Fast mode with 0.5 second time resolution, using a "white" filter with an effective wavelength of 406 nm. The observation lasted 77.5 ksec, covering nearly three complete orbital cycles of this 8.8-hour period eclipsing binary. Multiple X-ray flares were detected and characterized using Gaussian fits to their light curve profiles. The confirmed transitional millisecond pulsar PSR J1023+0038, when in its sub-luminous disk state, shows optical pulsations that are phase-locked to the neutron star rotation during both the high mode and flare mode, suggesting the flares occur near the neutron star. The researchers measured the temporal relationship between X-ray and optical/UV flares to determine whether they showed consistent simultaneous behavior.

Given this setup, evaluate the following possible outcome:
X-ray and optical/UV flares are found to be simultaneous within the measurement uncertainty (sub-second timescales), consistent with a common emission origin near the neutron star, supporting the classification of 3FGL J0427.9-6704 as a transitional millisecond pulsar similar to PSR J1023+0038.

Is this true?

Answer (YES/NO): NO